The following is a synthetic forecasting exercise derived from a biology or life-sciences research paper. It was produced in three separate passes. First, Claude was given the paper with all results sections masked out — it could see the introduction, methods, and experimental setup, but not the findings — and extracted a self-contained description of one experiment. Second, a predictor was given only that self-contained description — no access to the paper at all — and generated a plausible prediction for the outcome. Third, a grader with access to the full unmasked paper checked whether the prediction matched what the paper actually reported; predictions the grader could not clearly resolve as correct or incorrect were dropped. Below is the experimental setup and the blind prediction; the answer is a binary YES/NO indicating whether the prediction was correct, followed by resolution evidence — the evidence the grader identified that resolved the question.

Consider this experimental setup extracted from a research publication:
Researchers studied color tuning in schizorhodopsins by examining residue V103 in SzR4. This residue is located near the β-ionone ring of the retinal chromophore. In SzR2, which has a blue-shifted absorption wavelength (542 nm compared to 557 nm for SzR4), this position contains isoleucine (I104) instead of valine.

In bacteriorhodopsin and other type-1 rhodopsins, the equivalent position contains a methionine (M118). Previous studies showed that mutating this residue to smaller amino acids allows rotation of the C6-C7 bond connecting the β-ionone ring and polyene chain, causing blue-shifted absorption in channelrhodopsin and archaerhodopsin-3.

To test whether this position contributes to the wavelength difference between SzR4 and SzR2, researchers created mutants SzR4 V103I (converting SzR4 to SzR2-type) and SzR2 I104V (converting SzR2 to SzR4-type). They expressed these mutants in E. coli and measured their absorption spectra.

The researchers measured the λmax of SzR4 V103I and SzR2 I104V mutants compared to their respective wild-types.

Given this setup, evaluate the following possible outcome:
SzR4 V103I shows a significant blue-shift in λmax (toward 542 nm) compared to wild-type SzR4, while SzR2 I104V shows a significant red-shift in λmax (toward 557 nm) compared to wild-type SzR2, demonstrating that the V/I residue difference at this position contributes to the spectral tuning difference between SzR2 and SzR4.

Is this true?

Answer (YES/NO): NO